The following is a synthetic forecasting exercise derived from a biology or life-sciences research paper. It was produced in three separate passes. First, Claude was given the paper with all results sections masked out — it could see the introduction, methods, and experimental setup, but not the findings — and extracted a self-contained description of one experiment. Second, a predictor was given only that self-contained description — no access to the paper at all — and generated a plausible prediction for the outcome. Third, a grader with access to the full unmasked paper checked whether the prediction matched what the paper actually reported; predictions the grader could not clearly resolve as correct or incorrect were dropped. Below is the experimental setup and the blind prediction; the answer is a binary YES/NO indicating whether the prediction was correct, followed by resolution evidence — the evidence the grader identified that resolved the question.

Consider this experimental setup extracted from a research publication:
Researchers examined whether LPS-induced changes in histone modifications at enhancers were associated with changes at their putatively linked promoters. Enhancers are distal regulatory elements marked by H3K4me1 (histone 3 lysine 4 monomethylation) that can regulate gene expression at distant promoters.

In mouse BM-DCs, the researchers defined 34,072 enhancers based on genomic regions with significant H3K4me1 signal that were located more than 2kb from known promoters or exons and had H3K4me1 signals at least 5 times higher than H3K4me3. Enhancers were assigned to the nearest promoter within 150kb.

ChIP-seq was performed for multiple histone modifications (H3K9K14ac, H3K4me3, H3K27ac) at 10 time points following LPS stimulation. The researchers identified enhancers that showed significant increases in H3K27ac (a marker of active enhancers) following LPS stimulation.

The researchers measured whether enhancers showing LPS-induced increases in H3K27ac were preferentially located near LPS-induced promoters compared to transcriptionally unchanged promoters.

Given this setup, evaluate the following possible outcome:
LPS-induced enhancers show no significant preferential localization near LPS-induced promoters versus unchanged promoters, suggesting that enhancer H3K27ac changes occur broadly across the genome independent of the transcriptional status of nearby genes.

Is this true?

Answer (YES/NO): NO